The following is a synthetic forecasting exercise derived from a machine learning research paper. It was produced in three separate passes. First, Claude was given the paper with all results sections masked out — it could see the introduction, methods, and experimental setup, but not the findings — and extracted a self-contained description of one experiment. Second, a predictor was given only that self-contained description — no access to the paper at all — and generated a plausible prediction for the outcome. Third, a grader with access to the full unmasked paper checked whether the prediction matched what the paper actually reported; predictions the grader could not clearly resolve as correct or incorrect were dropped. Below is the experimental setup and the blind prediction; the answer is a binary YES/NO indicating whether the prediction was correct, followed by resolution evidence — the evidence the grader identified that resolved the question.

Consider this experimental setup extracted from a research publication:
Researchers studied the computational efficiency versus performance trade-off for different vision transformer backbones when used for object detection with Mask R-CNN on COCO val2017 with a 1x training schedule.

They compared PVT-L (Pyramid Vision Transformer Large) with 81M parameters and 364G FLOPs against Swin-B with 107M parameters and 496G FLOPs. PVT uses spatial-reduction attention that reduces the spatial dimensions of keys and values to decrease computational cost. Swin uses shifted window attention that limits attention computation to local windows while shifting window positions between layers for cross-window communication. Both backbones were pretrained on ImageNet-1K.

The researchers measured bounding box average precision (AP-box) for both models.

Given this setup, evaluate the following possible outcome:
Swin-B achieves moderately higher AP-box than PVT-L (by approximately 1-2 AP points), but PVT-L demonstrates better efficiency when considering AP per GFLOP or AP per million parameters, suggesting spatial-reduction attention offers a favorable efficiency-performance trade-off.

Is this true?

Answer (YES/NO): NO